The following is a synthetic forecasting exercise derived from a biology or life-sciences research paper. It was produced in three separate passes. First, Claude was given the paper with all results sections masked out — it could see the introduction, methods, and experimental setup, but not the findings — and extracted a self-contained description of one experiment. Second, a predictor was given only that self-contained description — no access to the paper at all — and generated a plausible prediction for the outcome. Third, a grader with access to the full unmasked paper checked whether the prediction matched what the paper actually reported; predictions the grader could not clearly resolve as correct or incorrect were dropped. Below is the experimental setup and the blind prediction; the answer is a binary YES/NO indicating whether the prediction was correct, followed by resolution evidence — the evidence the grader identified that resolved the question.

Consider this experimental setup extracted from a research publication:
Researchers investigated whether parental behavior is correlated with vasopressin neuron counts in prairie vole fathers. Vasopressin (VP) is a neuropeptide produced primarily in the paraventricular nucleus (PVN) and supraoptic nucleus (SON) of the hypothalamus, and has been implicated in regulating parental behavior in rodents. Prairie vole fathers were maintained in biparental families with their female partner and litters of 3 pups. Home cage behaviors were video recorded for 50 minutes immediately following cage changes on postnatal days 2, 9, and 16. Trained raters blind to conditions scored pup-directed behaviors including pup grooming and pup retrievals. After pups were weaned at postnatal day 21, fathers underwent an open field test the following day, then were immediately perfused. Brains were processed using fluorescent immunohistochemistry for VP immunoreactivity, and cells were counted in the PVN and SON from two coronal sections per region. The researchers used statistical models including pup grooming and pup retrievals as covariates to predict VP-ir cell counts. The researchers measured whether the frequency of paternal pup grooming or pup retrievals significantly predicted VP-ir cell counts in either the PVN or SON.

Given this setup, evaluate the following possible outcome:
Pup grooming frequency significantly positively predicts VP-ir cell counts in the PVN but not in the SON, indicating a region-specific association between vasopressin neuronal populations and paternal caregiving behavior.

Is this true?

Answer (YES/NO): NO